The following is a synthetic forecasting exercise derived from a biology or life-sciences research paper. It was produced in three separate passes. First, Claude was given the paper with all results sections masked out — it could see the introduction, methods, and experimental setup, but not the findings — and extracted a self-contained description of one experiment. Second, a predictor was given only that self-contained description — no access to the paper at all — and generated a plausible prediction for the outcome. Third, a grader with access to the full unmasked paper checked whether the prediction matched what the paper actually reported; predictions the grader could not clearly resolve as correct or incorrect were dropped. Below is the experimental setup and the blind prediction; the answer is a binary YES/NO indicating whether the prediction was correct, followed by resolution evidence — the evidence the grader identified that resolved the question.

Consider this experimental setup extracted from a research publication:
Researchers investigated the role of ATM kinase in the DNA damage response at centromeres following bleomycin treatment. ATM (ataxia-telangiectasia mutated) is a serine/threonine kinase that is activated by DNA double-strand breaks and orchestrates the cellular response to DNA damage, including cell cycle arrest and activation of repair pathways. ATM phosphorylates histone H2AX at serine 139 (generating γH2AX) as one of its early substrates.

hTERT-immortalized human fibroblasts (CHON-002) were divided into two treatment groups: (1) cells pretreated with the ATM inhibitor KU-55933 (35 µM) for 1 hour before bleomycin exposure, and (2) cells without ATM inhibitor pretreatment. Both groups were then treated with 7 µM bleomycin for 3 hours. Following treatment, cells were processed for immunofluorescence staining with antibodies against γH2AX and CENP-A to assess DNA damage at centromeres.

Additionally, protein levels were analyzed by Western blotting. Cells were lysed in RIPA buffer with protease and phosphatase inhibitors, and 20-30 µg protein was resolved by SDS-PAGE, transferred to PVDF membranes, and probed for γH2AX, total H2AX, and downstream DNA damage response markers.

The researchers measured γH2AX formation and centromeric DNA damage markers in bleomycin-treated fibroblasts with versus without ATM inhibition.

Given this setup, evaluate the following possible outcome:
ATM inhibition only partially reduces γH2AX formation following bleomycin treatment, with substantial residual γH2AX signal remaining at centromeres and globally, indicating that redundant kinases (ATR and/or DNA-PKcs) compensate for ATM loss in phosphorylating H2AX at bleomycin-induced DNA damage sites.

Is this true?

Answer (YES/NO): NO